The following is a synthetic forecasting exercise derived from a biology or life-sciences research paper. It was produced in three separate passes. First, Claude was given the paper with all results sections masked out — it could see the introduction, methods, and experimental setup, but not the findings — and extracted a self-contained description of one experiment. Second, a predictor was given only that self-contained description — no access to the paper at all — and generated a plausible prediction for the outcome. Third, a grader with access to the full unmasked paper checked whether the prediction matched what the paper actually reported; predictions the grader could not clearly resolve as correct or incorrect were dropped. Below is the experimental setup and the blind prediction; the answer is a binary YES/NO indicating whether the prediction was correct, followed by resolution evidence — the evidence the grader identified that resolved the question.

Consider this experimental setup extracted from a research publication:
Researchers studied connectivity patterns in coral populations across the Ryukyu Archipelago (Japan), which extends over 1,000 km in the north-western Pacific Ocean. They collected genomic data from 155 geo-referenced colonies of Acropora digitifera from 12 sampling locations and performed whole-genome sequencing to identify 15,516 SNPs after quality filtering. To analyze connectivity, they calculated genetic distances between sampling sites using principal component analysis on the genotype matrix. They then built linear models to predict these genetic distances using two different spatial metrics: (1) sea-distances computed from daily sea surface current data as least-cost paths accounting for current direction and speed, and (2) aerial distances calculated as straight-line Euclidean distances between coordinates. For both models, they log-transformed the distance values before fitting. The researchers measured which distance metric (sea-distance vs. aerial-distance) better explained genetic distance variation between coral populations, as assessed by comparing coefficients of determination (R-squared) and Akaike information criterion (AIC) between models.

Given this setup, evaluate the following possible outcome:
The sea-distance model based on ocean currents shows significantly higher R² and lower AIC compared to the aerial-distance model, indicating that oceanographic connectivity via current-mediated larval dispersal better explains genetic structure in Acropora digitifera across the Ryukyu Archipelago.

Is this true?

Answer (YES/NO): YES